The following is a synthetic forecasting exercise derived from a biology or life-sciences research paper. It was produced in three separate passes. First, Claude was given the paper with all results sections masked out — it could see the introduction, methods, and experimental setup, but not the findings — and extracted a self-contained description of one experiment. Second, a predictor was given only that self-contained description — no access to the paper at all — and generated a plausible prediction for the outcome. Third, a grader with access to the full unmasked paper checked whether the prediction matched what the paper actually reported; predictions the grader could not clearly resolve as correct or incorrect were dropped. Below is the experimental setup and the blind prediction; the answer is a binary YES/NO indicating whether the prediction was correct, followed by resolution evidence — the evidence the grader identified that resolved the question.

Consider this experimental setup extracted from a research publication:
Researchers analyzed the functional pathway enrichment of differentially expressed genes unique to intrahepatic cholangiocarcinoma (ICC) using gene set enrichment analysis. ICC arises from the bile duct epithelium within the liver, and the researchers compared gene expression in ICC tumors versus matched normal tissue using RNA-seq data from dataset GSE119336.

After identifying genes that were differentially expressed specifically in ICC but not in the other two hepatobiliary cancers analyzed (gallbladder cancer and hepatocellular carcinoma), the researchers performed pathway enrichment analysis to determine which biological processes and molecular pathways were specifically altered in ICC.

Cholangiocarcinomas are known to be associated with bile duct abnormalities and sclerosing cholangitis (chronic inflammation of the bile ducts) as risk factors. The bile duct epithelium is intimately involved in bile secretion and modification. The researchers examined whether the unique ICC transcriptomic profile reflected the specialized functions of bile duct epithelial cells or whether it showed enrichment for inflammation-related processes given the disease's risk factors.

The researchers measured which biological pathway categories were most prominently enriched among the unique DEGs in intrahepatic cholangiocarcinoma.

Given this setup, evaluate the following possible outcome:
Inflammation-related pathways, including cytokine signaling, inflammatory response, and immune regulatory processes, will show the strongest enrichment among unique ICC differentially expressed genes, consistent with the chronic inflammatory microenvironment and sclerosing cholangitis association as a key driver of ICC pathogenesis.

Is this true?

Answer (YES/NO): NO